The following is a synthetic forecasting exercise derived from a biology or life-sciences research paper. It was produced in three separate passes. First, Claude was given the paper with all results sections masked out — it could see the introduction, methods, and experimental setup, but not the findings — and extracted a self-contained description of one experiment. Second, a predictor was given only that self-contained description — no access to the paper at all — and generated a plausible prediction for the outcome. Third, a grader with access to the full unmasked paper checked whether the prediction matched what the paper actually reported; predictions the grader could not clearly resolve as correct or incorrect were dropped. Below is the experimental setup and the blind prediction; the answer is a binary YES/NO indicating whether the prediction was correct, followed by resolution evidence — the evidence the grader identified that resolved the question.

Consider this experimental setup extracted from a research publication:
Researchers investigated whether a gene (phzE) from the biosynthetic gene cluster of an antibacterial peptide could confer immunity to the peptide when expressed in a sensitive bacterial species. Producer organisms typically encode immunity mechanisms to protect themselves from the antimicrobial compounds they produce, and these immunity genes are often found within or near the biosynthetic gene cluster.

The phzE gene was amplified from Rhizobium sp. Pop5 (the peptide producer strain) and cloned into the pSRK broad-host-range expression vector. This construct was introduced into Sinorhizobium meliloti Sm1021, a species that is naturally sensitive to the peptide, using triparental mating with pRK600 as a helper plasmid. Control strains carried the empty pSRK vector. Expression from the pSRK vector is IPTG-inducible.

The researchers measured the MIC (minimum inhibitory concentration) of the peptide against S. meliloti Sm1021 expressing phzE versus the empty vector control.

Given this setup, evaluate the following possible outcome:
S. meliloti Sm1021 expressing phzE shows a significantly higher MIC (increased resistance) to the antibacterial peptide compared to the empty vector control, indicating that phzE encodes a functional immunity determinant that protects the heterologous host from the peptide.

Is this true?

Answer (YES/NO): YES